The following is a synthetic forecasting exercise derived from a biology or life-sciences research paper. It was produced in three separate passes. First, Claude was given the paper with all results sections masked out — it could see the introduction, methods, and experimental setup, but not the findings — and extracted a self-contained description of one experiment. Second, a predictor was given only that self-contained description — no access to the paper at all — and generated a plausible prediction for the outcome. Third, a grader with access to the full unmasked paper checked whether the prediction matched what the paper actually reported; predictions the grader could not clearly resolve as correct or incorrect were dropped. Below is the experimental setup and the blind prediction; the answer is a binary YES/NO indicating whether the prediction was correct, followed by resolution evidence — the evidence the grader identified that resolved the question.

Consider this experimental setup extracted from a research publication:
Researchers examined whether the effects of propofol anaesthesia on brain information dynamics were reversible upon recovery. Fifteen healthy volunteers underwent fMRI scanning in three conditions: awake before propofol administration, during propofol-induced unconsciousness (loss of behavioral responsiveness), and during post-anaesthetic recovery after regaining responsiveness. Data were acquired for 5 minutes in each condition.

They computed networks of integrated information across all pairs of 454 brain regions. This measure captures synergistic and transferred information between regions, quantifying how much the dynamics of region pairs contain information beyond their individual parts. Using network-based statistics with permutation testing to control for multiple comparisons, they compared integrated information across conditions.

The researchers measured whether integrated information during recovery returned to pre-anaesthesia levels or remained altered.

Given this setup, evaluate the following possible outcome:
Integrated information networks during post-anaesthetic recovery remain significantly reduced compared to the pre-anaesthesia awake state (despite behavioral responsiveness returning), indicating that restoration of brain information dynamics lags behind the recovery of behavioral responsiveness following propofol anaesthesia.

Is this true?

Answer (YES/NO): NO